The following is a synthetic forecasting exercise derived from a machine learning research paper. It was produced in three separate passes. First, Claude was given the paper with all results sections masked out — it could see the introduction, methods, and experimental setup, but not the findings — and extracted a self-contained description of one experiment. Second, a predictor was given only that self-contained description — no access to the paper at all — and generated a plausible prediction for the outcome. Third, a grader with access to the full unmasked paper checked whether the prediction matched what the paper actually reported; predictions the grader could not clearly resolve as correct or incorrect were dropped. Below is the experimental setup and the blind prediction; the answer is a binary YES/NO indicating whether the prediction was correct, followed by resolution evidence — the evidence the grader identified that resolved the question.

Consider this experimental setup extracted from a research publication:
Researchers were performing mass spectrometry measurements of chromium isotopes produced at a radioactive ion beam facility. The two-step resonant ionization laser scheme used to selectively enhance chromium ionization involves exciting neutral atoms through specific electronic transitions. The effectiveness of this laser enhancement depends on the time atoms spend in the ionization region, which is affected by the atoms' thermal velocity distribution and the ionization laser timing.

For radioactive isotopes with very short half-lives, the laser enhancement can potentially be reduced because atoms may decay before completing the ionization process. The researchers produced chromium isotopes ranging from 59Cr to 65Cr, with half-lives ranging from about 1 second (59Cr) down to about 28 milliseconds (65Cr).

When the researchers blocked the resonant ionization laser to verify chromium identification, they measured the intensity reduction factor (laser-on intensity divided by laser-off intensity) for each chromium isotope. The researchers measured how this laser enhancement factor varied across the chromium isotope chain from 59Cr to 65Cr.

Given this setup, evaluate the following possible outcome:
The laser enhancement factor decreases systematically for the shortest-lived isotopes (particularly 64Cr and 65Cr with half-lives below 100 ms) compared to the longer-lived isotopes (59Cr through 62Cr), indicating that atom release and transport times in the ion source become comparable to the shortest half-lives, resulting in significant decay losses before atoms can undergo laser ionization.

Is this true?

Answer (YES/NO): NO